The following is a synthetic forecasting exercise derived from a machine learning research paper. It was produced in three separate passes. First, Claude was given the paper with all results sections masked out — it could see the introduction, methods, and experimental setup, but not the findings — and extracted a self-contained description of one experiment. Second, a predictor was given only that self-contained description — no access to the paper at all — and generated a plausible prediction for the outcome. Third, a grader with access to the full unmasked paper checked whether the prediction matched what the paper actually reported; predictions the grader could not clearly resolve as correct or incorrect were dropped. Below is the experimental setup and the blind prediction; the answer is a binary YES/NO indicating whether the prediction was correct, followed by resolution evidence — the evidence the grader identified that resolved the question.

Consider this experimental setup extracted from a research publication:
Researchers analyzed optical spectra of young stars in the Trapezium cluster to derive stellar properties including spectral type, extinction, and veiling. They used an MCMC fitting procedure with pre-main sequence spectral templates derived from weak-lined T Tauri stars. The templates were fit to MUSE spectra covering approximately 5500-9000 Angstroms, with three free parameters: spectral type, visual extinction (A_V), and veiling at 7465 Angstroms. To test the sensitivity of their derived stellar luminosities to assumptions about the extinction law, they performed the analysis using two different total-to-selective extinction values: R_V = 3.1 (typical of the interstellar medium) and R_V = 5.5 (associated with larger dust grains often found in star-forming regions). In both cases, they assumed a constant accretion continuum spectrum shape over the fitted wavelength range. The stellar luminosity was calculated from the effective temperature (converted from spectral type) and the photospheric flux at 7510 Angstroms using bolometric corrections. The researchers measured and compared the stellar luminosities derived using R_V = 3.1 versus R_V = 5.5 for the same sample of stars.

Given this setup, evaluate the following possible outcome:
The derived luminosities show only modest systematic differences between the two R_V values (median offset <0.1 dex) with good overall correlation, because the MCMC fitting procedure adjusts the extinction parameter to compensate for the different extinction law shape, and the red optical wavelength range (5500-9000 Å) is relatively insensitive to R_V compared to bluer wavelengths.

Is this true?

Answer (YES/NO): NO